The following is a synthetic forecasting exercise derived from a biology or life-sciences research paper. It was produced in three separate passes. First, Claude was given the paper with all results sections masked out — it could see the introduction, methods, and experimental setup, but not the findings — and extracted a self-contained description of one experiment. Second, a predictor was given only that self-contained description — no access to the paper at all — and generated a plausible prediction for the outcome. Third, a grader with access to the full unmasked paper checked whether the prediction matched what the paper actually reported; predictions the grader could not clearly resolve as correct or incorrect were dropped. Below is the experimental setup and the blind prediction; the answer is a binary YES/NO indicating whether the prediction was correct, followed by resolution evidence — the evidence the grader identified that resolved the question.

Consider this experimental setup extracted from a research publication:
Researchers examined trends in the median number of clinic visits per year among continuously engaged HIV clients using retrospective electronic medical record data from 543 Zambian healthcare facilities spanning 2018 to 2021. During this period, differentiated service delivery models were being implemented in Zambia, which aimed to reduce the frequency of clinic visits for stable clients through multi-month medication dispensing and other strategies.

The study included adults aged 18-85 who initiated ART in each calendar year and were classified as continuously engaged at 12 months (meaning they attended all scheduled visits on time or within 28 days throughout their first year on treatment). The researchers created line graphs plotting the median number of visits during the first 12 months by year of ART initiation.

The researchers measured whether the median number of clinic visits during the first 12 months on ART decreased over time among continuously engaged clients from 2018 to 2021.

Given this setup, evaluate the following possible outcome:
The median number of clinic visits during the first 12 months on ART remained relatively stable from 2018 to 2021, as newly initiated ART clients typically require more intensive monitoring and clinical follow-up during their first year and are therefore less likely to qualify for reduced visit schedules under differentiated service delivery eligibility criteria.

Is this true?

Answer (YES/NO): NO